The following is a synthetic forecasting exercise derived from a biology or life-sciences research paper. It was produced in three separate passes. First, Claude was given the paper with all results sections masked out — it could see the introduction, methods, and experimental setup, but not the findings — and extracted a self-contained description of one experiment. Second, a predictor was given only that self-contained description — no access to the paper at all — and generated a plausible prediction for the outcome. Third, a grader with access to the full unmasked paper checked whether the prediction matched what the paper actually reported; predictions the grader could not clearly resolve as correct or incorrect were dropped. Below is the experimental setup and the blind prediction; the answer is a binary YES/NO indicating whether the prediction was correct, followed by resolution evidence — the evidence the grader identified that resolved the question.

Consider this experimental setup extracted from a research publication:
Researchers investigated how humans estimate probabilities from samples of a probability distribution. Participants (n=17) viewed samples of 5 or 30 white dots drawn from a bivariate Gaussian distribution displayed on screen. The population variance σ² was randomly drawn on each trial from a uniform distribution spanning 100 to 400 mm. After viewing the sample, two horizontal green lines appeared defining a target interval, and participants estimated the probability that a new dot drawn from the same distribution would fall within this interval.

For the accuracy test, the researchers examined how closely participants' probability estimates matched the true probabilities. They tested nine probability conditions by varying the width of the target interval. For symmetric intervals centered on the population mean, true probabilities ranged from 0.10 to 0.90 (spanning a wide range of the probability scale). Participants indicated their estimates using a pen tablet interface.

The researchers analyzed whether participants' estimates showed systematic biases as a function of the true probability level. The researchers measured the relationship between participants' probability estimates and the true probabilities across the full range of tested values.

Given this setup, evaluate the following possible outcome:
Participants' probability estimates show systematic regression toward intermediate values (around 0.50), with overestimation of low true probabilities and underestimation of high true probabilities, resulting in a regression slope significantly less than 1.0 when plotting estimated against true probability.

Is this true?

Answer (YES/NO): NO